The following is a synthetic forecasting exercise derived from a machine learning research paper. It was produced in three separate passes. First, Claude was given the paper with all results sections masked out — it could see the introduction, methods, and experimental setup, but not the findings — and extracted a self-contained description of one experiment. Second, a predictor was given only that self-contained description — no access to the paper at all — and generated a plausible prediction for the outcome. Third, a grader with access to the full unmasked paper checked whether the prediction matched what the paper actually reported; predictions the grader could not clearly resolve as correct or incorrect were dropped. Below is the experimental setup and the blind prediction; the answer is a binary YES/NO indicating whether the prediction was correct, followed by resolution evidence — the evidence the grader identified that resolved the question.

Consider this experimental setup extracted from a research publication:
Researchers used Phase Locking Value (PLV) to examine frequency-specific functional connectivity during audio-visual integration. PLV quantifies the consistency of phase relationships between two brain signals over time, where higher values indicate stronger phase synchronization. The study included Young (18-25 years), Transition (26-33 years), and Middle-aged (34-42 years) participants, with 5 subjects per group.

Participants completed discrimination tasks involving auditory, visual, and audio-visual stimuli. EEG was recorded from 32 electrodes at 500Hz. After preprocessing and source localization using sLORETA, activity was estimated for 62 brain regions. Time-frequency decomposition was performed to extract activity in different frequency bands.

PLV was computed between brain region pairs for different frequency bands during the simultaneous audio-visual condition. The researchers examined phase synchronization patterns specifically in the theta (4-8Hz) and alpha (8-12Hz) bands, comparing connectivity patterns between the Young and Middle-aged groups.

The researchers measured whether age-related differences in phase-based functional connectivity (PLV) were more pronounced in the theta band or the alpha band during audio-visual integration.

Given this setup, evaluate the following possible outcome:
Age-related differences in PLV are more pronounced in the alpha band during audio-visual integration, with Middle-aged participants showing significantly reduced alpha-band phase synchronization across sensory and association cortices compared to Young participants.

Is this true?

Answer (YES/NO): NO